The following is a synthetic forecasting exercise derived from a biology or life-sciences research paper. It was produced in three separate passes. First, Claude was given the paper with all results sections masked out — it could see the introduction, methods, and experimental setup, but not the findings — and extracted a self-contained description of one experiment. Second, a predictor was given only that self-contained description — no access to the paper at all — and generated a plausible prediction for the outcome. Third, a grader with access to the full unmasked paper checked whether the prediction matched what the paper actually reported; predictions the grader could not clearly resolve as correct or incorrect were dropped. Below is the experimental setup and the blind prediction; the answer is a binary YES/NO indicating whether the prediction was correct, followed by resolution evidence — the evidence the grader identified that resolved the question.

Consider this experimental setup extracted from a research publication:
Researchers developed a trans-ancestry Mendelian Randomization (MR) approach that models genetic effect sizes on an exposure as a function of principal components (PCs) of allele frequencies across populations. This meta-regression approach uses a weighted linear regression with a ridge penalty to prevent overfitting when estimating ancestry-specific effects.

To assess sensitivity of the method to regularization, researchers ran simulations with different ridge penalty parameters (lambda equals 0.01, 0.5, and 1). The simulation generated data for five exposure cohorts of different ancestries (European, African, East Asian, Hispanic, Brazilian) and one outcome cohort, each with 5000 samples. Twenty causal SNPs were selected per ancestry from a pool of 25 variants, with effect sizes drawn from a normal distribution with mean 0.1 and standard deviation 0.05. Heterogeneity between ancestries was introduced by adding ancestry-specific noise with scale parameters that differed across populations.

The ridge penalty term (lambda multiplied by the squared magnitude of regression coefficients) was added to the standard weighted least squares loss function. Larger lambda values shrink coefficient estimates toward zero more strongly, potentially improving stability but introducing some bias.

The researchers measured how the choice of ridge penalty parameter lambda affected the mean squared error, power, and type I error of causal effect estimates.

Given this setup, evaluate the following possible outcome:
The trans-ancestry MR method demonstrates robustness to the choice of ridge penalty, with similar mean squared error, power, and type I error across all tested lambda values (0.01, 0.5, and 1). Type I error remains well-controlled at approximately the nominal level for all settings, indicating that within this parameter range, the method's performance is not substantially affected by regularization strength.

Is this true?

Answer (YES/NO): YES